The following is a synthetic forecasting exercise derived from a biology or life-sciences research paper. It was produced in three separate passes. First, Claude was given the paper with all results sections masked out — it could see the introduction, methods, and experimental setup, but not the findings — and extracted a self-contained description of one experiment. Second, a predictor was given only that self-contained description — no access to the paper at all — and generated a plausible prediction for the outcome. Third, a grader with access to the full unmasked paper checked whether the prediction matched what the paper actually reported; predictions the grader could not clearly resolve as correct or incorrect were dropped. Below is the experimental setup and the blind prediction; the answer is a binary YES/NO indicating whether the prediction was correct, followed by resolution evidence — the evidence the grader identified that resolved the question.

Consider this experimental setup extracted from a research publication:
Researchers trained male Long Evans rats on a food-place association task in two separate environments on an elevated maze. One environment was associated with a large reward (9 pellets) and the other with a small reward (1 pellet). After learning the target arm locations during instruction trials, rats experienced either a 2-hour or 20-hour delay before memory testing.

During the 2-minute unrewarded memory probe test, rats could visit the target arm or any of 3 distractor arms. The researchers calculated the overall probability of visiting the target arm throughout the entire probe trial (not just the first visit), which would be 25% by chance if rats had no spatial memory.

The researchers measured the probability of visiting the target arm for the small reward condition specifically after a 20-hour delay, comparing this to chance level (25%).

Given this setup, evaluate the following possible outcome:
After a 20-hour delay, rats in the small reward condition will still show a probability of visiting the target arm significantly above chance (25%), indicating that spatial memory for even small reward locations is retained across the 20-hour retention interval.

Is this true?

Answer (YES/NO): NO